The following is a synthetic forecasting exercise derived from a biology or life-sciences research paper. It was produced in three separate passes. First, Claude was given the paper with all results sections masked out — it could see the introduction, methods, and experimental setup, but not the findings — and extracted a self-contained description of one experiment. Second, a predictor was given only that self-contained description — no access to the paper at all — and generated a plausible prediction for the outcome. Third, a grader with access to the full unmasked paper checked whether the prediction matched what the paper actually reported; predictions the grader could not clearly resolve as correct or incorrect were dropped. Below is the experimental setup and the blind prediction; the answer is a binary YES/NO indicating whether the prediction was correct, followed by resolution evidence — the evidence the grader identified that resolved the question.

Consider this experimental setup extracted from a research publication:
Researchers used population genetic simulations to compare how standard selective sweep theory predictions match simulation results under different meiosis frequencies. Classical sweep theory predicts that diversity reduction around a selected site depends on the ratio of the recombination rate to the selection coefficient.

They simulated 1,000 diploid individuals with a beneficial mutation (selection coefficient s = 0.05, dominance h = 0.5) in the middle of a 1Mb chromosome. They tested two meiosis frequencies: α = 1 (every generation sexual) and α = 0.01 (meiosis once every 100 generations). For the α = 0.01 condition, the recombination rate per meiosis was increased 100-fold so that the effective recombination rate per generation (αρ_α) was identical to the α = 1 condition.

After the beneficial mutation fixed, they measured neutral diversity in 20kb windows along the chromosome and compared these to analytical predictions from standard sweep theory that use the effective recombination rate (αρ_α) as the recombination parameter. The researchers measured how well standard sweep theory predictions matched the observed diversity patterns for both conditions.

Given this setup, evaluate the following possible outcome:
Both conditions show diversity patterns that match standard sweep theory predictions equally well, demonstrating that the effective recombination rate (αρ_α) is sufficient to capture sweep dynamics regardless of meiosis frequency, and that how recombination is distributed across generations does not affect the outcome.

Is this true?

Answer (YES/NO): NO